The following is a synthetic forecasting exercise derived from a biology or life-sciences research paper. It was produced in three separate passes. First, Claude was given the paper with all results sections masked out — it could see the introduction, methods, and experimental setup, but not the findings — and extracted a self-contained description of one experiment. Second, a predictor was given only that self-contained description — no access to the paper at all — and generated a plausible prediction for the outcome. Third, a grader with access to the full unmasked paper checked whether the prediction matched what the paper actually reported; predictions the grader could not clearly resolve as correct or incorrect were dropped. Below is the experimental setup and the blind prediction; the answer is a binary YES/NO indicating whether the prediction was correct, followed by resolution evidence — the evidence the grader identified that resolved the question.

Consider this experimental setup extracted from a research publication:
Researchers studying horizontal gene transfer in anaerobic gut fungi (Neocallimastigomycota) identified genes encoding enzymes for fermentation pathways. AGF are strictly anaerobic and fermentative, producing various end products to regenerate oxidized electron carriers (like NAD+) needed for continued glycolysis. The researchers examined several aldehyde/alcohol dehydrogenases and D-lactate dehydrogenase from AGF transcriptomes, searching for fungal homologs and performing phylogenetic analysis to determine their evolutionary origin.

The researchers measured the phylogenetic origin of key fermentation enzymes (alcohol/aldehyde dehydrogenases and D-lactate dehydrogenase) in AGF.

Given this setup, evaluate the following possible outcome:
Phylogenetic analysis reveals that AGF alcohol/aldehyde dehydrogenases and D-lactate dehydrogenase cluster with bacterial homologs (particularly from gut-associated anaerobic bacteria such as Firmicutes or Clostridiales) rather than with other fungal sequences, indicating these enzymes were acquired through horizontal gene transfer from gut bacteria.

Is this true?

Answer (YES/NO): YES